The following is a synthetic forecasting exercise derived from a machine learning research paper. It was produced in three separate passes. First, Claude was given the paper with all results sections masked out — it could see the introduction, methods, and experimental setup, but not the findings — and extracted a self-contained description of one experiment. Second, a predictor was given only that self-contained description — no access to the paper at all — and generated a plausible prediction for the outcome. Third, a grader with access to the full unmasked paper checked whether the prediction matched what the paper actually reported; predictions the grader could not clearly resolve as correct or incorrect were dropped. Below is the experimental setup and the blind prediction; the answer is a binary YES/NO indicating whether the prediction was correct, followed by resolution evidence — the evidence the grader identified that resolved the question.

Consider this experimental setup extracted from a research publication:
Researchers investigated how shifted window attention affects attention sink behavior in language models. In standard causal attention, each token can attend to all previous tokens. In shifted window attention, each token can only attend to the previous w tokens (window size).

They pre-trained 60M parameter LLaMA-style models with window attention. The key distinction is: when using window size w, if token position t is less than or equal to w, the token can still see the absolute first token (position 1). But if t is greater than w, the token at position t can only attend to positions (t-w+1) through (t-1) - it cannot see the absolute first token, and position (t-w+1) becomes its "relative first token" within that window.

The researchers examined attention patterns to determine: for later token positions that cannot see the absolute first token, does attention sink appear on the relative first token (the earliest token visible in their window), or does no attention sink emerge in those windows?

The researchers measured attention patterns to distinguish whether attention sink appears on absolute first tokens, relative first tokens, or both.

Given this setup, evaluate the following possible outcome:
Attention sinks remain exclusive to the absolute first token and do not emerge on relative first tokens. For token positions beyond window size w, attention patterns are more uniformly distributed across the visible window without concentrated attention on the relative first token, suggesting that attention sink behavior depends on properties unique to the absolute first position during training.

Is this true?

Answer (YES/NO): YES